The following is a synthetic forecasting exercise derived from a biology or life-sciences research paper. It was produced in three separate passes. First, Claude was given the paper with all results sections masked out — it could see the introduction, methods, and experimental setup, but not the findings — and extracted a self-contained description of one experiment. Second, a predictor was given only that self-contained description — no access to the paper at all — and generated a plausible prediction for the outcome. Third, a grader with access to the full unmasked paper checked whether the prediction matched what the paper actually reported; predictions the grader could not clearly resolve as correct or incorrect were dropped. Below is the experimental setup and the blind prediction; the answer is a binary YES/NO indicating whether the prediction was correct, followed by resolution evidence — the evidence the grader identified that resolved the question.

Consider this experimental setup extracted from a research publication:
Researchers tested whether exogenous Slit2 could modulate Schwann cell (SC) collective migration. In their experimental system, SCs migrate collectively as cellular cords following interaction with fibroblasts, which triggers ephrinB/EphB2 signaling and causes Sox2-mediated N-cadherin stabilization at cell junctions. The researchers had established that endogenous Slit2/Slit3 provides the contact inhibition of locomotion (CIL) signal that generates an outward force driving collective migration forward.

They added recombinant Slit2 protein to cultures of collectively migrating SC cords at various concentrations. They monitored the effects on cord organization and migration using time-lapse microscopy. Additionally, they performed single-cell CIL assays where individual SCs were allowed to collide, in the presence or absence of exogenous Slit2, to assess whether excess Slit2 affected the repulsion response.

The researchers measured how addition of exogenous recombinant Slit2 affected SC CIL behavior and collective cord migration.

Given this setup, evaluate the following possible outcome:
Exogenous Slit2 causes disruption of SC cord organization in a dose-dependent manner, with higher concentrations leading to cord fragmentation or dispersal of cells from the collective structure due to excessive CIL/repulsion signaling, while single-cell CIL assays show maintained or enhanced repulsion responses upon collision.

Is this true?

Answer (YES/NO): NO